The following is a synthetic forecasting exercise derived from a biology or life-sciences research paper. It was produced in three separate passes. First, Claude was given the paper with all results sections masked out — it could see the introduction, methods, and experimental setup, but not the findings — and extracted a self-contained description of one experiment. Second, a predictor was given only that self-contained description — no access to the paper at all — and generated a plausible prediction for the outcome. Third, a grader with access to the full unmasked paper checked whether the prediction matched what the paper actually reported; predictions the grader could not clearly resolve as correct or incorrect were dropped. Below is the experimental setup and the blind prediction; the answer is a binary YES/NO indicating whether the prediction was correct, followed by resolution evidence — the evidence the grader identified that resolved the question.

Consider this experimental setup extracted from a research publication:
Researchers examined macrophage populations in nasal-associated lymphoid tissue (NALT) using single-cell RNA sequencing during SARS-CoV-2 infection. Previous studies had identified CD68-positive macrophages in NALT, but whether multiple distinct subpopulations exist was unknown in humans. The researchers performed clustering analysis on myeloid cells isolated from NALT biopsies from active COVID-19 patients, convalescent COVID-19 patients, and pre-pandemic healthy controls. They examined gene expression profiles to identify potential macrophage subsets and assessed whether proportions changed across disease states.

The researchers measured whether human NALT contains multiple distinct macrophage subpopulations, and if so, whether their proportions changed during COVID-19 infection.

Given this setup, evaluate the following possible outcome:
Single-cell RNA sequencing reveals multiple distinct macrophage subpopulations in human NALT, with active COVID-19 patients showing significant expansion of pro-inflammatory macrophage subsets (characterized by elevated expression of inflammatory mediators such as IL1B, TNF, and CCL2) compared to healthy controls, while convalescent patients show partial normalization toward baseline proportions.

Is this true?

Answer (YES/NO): NO